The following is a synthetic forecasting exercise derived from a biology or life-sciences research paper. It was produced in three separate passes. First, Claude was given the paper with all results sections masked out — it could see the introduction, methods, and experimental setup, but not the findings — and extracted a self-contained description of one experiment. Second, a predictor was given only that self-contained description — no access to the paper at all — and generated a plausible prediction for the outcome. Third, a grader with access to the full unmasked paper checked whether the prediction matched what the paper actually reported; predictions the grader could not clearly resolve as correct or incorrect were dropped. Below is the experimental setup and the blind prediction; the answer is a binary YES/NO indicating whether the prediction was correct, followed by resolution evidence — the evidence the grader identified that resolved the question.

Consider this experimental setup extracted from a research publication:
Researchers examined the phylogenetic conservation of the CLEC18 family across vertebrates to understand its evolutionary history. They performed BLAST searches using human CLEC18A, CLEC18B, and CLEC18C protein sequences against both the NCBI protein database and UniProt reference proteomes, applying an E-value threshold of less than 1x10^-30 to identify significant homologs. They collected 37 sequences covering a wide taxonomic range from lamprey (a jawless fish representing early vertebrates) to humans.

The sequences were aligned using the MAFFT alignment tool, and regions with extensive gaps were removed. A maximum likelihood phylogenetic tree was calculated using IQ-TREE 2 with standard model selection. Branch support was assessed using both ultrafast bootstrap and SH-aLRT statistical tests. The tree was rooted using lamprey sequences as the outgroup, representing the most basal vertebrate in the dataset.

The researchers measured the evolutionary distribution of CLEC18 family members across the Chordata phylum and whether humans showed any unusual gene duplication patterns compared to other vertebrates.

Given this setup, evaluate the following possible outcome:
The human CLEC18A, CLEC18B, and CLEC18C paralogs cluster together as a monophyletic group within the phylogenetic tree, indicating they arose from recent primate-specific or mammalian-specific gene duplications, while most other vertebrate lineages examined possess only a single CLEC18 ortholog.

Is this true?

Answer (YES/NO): YES